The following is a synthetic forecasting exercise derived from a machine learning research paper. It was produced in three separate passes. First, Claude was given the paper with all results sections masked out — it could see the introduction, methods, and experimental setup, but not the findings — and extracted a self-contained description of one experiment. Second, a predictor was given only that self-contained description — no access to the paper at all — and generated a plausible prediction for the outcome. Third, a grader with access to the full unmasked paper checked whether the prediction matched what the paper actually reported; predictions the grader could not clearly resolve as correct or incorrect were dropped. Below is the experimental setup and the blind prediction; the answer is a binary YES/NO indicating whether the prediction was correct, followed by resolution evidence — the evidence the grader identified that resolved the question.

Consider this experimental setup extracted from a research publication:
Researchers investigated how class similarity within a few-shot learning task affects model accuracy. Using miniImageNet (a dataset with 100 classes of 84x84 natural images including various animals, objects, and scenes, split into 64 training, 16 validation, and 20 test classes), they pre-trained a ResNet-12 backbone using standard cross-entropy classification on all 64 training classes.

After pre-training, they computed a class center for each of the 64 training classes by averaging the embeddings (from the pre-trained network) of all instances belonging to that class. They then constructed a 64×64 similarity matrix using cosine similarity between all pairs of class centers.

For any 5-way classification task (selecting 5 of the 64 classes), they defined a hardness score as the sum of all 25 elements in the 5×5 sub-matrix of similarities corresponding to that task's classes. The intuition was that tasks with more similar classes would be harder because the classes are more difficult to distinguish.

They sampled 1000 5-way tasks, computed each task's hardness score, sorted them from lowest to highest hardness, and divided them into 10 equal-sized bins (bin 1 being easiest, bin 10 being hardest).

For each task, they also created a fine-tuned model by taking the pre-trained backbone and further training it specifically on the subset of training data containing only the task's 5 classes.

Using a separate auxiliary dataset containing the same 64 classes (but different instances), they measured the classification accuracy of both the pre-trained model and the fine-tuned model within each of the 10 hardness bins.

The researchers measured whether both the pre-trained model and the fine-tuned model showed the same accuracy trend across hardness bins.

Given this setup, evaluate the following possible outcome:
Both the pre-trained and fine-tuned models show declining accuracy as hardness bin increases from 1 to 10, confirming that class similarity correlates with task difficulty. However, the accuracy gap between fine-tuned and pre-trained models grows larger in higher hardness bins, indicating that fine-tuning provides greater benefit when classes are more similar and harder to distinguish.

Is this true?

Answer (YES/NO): YES